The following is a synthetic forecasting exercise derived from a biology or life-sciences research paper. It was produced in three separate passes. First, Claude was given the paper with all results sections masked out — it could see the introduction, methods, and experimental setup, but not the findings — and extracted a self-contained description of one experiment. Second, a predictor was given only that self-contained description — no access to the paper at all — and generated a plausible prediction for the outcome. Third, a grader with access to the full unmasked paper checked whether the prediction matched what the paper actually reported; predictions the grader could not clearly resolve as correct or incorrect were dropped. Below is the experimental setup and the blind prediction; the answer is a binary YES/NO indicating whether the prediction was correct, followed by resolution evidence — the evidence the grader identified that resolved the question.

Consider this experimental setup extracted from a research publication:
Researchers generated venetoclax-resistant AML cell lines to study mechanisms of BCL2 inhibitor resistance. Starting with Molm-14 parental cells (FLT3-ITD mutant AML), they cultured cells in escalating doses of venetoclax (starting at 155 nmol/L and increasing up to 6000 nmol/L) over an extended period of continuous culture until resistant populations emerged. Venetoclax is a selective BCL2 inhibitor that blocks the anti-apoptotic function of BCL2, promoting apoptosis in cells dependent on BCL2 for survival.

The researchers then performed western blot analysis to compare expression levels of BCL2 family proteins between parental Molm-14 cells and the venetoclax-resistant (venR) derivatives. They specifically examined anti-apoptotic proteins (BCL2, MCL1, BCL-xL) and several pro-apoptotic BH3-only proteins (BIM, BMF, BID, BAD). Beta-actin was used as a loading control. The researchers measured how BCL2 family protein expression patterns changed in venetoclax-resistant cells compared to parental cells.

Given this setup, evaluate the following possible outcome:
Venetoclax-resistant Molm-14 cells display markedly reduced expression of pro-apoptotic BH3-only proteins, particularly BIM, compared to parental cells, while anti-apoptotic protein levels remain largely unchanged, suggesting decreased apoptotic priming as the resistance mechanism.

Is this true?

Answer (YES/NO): NO